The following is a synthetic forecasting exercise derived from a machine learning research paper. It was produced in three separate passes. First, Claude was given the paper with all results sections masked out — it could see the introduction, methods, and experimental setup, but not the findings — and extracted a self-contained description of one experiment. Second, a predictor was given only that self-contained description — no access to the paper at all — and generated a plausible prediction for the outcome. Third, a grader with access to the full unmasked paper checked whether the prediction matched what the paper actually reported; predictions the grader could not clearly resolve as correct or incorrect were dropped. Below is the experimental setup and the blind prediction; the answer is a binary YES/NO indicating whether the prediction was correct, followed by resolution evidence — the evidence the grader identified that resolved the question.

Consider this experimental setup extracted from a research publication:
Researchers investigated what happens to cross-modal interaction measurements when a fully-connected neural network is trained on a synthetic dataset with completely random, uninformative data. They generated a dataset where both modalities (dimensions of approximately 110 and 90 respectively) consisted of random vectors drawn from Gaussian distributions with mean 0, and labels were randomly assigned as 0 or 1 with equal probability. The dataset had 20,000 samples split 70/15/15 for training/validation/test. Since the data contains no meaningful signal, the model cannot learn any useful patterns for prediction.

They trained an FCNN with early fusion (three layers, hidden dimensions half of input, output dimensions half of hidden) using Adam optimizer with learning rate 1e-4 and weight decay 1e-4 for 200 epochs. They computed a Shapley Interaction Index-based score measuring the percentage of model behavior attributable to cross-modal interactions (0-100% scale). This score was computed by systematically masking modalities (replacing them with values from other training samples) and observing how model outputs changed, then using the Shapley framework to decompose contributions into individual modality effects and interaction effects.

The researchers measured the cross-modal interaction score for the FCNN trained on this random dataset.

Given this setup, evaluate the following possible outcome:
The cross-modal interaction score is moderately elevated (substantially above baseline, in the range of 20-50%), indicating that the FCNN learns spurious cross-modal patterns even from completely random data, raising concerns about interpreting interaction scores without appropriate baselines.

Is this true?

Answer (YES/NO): NO